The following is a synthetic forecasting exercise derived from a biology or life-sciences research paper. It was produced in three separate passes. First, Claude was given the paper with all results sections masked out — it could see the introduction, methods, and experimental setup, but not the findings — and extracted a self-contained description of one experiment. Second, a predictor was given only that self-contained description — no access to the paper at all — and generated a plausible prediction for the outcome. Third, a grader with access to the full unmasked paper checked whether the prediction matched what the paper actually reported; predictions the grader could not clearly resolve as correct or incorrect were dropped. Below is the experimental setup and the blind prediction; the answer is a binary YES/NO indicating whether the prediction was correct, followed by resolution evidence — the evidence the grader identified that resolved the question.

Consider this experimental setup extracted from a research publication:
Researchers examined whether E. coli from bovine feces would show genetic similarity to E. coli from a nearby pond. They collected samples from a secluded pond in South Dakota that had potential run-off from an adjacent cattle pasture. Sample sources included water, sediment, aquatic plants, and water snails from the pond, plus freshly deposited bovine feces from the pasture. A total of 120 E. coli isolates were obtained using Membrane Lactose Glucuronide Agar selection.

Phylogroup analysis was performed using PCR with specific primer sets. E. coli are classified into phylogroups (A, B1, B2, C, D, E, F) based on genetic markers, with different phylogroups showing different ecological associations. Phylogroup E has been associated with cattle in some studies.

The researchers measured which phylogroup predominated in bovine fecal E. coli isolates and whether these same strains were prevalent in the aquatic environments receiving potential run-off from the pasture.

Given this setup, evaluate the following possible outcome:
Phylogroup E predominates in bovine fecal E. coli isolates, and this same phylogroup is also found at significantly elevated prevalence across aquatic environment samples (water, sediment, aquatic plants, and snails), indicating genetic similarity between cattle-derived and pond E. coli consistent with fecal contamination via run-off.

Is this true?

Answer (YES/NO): NO